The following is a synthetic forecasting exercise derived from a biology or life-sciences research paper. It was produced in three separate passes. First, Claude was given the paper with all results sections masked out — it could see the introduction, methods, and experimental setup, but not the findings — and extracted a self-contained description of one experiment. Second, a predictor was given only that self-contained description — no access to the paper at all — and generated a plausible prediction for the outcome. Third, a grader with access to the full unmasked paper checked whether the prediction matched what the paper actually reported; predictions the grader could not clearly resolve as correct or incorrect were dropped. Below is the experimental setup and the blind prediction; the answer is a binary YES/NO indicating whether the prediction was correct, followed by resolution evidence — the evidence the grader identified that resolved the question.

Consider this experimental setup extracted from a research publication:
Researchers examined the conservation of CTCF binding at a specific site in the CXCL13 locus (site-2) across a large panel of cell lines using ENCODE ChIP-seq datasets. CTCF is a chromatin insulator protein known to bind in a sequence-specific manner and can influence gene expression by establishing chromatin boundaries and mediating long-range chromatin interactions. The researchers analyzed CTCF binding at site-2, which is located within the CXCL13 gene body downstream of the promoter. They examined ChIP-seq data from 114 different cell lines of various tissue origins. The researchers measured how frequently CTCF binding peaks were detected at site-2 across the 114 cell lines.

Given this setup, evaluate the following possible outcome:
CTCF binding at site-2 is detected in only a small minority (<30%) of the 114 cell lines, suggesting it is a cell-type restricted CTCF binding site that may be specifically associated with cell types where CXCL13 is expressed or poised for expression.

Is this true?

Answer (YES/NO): NO